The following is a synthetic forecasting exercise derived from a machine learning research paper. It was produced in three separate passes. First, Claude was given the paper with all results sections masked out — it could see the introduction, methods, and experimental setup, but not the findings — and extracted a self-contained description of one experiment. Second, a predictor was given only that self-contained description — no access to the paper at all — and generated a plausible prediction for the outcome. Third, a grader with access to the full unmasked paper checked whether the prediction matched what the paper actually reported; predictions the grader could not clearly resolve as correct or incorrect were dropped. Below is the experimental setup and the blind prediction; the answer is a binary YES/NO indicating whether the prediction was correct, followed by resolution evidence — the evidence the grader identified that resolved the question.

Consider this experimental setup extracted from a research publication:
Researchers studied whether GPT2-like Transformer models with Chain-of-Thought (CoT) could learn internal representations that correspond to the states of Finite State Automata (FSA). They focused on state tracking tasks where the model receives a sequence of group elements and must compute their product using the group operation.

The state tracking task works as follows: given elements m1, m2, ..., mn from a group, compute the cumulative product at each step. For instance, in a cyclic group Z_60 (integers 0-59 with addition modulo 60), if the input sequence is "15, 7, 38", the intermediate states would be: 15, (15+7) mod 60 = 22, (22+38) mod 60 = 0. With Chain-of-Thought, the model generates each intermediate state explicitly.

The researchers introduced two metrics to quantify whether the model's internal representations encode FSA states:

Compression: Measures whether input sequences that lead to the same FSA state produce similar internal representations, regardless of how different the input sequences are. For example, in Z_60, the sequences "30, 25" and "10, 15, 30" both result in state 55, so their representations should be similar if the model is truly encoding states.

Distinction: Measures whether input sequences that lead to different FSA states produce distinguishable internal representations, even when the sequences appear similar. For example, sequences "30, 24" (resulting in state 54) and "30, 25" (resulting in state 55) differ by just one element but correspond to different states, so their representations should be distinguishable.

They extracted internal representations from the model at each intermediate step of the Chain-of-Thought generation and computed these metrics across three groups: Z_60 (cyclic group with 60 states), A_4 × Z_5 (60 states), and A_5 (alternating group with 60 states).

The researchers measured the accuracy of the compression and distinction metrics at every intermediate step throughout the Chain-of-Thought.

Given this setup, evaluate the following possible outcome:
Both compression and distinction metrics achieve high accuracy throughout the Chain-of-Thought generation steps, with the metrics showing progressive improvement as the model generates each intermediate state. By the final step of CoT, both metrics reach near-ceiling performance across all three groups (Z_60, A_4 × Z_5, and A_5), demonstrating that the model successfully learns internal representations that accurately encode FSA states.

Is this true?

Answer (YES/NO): NO